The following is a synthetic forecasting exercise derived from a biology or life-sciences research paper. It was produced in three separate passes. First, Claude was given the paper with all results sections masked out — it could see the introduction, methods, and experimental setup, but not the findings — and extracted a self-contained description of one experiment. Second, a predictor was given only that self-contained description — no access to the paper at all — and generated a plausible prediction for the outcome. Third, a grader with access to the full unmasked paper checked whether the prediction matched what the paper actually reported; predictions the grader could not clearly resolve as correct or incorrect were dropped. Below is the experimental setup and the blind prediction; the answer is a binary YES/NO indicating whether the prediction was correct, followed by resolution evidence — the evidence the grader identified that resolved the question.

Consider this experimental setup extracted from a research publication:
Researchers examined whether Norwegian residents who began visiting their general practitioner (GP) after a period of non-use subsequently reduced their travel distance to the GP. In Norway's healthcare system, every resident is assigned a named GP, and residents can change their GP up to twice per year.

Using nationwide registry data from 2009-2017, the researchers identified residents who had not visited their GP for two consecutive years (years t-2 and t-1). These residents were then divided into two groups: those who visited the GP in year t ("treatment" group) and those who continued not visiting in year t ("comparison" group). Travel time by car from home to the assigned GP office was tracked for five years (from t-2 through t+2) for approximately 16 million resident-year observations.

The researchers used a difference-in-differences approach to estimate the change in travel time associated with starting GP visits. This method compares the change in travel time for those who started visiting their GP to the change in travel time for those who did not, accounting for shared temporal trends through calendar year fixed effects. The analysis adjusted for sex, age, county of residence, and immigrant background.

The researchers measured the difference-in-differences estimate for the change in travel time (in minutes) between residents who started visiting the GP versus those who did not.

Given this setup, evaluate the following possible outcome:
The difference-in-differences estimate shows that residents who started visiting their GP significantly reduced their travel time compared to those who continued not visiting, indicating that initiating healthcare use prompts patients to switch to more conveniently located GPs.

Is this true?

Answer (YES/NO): NO